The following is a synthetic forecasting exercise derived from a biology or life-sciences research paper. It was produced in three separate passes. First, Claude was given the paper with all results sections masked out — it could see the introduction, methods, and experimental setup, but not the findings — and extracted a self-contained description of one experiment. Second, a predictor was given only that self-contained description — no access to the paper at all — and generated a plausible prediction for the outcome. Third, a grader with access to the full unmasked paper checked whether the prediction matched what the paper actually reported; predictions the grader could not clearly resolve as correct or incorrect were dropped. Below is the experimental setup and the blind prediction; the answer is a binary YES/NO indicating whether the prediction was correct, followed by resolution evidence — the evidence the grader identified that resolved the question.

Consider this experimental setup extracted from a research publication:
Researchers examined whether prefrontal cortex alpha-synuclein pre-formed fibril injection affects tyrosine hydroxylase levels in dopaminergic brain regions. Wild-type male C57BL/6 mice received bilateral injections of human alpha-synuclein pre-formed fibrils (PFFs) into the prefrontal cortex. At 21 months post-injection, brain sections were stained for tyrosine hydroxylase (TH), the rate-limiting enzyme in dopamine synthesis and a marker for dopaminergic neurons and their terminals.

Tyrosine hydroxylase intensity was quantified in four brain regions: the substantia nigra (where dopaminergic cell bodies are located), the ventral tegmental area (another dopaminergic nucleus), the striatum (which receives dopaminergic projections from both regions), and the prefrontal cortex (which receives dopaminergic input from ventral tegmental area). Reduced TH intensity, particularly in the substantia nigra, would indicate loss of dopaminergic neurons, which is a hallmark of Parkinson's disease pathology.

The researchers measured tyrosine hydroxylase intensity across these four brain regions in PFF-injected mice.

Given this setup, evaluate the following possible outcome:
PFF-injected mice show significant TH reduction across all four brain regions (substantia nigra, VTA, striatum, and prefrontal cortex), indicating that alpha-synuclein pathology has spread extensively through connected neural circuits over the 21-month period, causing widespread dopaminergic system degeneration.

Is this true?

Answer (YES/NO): NO